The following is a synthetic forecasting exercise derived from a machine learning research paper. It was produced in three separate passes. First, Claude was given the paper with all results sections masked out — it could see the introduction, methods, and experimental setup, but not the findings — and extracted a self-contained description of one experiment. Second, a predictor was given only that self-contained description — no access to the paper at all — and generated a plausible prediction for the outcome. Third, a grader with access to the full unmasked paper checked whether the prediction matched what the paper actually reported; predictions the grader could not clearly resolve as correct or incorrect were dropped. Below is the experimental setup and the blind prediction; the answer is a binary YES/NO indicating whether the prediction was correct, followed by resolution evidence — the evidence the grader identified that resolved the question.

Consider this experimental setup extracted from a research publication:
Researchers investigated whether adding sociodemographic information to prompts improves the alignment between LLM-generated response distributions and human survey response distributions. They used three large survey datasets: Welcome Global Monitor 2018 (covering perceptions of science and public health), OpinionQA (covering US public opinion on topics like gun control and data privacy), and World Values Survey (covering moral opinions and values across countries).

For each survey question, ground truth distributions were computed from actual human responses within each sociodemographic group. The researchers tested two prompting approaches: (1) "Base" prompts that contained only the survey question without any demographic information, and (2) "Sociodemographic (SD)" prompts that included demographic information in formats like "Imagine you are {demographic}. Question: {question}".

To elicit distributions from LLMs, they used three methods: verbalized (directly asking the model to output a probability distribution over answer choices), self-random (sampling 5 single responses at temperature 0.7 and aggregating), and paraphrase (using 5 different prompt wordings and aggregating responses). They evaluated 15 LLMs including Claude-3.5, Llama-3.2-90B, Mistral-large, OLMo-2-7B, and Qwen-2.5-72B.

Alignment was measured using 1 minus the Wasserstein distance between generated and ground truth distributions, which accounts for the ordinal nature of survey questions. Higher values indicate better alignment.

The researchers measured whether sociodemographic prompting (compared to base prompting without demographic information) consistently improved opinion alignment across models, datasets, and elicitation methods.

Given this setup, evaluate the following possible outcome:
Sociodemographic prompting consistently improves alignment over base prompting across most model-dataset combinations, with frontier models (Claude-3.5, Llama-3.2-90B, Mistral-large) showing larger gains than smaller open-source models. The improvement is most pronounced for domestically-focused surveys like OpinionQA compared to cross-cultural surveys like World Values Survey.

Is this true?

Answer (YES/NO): NO